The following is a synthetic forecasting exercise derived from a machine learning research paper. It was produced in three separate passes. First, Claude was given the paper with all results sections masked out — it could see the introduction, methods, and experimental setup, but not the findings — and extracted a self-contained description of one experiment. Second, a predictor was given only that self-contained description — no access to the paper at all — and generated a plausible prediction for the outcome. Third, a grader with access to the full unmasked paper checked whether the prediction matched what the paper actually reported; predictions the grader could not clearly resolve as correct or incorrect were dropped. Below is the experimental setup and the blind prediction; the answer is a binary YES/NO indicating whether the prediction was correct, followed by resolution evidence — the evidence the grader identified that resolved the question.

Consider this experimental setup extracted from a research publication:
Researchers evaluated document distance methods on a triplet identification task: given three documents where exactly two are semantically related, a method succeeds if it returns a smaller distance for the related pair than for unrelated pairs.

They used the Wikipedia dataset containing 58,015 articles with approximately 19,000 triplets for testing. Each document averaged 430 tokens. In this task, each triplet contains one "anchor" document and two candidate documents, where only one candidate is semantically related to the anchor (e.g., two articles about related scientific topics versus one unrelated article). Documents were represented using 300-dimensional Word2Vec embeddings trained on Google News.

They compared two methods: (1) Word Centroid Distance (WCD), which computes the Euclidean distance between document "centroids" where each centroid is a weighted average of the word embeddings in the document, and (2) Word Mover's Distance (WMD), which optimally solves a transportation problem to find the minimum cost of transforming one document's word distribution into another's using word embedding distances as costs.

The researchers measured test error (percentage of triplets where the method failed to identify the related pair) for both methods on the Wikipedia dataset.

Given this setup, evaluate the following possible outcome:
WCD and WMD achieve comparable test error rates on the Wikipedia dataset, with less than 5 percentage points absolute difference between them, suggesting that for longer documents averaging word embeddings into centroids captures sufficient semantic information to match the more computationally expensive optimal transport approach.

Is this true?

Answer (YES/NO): NO